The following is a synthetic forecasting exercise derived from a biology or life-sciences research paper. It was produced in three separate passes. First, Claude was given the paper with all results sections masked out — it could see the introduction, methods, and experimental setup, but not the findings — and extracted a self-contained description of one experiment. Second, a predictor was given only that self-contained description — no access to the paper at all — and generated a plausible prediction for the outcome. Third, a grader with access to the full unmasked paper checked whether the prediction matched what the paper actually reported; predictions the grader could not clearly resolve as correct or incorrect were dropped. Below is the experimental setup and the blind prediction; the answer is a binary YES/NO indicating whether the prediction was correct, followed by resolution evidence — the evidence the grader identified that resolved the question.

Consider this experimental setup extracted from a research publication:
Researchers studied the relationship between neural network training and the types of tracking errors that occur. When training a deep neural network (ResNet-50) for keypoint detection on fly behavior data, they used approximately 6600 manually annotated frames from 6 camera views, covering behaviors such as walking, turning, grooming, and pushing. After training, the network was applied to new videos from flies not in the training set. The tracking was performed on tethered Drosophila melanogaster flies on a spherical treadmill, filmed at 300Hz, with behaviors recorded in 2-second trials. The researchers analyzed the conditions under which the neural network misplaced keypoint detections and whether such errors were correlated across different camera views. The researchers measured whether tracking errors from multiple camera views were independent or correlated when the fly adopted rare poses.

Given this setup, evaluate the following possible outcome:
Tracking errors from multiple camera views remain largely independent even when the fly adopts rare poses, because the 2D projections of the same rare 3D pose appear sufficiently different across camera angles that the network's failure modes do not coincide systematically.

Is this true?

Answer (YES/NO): NO